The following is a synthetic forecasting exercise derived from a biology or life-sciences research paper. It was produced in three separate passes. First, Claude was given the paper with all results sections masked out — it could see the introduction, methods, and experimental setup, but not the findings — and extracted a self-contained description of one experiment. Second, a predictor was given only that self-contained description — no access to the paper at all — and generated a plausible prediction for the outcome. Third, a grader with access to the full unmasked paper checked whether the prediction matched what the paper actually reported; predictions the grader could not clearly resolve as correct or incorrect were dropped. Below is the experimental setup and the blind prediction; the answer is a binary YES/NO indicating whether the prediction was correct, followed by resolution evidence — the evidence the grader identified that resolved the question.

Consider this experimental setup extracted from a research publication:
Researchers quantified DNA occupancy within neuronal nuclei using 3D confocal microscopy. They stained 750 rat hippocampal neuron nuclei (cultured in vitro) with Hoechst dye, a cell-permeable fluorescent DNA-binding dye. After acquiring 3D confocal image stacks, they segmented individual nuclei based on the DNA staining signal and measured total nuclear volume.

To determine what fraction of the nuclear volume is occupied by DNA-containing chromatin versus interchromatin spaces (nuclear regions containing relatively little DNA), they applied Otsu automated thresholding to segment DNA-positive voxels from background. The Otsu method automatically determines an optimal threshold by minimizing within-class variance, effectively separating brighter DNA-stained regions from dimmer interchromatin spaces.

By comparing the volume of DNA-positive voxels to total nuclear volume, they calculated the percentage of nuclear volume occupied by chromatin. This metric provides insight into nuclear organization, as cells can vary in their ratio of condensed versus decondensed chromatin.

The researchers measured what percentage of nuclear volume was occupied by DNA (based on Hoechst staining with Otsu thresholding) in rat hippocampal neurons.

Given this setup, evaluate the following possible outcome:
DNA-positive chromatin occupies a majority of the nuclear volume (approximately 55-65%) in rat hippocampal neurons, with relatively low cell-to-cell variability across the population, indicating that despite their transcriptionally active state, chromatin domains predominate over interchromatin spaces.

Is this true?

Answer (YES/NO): NO